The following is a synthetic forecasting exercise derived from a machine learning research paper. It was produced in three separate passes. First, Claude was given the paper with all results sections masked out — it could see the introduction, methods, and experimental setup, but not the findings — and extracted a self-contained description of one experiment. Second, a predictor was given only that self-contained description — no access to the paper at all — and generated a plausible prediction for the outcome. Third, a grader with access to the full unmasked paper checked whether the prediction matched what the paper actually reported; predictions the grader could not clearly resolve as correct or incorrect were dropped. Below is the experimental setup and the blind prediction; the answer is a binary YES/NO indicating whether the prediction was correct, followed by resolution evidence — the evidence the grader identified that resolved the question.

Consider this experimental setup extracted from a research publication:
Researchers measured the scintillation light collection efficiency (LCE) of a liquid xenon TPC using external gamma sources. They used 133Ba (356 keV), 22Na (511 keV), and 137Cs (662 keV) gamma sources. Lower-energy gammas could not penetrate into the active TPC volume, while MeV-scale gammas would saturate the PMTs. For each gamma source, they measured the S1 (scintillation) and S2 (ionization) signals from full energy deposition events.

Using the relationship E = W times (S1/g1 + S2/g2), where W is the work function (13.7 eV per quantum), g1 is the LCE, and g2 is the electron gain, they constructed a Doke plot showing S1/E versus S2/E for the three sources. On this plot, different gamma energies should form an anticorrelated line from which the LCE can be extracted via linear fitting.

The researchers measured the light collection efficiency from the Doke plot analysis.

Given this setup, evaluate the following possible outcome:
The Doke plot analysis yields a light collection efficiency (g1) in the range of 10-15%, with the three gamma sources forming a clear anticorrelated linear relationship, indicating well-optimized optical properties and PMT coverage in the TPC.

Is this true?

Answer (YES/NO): YES